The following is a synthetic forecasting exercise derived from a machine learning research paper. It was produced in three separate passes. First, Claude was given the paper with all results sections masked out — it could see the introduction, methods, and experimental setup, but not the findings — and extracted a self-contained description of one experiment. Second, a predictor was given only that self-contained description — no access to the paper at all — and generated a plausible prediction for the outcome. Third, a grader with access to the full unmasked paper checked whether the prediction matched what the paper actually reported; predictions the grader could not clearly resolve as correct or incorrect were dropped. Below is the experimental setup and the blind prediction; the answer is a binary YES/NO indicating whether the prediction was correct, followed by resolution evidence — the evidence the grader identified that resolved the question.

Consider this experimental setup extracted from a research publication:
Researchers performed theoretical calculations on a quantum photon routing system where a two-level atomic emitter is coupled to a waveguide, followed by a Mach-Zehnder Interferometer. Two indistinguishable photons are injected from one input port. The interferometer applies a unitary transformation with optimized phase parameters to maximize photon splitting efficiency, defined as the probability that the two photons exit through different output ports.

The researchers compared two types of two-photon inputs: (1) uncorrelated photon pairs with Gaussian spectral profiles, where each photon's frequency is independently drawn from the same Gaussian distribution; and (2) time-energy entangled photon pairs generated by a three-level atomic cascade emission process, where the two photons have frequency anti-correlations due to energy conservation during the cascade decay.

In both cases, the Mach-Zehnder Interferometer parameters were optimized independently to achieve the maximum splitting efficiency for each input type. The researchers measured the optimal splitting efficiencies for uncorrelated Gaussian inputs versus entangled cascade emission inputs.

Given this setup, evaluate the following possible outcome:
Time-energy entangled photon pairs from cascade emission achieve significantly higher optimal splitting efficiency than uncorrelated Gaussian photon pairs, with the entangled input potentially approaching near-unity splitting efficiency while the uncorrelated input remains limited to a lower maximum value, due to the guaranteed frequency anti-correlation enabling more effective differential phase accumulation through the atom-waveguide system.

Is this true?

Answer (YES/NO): NO